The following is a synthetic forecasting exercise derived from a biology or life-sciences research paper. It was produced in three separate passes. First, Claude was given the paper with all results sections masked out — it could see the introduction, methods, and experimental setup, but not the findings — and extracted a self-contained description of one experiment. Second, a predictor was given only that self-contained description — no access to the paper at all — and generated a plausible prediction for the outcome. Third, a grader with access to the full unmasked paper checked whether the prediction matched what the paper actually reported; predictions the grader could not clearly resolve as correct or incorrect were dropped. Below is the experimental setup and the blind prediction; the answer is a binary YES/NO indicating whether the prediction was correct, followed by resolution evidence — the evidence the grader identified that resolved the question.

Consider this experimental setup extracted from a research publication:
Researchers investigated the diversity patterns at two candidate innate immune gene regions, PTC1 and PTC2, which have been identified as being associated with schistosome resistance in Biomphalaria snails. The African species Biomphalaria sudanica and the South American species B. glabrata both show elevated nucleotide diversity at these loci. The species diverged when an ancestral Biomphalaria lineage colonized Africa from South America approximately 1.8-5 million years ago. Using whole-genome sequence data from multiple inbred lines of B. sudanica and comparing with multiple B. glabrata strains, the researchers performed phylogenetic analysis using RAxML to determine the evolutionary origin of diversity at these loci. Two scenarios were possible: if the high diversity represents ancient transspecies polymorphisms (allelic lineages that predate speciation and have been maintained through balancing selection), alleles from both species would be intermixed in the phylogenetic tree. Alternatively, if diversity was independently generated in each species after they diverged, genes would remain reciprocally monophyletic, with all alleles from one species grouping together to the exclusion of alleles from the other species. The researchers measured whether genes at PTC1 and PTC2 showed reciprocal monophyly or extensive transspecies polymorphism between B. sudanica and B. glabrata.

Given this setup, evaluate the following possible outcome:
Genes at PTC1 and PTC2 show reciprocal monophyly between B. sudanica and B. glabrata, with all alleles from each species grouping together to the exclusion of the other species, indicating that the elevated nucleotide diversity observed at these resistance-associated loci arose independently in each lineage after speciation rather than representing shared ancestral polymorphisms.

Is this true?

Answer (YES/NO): YES